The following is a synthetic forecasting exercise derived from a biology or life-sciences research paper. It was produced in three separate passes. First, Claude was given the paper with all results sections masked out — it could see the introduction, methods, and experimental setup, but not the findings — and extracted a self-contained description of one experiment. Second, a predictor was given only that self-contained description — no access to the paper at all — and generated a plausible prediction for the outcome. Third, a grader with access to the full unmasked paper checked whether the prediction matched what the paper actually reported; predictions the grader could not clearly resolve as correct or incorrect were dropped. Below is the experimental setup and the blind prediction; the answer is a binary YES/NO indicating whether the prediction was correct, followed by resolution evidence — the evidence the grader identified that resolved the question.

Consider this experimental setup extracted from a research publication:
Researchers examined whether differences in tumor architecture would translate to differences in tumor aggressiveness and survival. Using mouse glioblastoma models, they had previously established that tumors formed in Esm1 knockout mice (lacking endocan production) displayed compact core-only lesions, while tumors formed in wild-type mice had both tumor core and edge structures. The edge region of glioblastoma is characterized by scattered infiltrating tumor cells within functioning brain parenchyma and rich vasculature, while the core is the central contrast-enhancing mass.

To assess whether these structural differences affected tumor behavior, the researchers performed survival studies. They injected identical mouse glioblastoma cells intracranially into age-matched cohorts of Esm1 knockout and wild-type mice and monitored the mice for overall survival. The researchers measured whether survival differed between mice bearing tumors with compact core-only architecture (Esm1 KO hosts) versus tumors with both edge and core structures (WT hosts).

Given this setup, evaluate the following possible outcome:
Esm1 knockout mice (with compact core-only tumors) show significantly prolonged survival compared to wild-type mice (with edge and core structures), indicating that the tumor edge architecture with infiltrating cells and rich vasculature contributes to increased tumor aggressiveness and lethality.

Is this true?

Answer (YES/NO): NO